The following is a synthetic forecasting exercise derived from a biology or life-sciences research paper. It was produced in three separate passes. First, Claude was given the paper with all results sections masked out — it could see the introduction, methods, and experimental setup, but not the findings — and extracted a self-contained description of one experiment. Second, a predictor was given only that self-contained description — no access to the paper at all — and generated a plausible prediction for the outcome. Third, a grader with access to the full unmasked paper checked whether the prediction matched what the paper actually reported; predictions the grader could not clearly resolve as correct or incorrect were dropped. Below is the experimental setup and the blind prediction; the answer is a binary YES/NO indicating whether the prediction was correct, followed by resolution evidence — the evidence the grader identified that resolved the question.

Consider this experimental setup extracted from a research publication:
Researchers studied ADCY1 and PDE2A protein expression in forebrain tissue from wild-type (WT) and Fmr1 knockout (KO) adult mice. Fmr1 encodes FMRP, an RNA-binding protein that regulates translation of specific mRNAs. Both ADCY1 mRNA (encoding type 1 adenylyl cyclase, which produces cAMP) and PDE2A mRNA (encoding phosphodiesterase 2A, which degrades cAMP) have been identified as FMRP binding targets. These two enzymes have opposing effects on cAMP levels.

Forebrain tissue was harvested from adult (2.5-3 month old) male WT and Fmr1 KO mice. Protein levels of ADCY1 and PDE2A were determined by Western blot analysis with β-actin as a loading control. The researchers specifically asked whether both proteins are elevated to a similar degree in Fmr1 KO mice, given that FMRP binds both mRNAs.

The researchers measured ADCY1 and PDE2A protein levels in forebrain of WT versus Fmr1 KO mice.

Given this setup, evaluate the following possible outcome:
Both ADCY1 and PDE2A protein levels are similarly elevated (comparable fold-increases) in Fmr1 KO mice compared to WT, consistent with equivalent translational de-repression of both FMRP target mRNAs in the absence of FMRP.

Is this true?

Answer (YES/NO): NO